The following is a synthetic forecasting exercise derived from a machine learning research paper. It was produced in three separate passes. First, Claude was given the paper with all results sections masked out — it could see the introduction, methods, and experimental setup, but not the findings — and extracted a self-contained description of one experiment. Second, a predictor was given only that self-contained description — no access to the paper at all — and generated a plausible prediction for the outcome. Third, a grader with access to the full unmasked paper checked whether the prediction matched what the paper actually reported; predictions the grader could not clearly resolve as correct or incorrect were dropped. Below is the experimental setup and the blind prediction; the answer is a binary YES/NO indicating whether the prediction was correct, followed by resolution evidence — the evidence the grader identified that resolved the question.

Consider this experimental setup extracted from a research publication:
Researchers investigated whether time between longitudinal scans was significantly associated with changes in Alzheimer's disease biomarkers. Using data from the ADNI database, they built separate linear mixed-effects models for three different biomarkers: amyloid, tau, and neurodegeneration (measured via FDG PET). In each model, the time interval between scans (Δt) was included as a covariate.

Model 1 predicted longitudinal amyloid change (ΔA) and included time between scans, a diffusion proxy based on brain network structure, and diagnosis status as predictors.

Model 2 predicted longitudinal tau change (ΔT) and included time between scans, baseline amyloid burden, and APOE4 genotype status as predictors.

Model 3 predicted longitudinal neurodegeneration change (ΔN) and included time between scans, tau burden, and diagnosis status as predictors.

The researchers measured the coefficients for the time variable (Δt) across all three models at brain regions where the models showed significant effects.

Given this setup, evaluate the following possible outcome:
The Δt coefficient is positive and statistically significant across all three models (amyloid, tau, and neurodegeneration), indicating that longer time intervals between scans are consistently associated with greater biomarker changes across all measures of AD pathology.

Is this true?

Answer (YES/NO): YES